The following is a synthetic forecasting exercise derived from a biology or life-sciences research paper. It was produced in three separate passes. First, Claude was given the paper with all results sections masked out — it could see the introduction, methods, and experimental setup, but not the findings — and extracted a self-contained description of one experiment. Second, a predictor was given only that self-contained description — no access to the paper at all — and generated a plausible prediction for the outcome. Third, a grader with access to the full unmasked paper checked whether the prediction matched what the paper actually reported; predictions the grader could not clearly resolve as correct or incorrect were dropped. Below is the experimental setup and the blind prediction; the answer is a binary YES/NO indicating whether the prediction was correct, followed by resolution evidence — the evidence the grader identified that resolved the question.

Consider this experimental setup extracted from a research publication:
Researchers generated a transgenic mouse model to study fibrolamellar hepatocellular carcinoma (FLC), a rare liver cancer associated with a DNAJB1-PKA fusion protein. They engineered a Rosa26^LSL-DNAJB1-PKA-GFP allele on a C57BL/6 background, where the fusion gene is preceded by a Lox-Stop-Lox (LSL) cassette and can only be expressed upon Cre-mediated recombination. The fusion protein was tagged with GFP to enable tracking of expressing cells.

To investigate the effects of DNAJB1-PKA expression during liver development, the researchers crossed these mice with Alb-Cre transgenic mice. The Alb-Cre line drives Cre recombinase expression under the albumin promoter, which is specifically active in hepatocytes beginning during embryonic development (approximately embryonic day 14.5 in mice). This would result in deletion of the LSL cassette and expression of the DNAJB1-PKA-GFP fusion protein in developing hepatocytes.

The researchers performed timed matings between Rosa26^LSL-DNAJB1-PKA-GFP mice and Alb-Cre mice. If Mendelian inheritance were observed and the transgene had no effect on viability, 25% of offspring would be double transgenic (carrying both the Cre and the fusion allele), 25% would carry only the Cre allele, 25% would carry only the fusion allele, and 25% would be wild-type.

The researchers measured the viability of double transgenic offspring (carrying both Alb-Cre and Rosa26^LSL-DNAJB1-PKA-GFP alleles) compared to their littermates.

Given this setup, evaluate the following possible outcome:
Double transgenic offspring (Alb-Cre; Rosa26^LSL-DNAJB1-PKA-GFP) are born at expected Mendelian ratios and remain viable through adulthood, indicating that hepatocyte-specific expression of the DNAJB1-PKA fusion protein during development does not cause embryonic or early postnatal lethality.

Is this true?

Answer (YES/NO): NO